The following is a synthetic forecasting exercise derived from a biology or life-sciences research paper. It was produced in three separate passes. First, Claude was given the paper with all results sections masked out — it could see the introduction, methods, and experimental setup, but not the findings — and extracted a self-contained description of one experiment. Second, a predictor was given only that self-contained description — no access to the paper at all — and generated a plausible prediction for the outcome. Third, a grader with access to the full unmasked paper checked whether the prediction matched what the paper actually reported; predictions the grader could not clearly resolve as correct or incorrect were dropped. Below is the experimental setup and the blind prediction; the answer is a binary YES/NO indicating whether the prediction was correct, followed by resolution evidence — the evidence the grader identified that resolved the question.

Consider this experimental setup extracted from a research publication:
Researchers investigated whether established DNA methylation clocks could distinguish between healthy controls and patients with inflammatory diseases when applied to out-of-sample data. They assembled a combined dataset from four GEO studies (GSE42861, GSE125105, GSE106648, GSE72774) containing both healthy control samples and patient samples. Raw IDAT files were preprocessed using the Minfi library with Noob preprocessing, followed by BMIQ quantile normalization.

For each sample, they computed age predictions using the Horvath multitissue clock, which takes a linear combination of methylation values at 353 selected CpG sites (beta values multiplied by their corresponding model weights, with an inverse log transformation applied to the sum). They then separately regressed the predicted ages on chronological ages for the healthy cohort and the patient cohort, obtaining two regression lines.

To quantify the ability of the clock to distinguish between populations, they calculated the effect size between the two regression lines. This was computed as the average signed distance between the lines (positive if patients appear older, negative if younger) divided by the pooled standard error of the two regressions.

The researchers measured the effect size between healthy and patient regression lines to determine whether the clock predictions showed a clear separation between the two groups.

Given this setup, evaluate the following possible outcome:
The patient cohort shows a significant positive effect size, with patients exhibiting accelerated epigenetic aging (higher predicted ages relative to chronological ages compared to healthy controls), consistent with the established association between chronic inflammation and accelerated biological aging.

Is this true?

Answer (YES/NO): NO